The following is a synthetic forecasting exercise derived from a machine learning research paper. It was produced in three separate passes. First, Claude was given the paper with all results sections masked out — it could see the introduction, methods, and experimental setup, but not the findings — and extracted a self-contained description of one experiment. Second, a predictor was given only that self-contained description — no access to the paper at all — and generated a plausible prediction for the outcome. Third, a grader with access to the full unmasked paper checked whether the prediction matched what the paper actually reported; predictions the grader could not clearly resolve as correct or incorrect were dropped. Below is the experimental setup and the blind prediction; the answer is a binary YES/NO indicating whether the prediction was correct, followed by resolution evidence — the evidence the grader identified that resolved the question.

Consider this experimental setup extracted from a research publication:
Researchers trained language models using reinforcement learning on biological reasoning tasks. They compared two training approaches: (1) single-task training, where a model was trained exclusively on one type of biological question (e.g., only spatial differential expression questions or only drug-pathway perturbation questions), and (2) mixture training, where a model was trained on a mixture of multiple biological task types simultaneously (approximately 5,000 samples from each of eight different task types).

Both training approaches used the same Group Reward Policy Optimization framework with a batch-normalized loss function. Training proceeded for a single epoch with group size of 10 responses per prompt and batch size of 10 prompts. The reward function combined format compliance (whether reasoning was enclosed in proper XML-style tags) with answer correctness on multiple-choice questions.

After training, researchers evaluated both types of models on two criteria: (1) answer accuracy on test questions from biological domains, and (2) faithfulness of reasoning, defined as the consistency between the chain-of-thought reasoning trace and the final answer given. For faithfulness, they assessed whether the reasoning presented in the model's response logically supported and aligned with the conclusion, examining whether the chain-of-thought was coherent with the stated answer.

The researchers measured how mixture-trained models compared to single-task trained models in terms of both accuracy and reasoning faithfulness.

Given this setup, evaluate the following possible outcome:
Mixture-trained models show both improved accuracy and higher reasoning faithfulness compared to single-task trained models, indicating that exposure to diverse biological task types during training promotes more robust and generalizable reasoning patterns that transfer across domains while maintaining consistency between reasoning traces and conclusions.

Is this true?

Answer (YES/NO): NO